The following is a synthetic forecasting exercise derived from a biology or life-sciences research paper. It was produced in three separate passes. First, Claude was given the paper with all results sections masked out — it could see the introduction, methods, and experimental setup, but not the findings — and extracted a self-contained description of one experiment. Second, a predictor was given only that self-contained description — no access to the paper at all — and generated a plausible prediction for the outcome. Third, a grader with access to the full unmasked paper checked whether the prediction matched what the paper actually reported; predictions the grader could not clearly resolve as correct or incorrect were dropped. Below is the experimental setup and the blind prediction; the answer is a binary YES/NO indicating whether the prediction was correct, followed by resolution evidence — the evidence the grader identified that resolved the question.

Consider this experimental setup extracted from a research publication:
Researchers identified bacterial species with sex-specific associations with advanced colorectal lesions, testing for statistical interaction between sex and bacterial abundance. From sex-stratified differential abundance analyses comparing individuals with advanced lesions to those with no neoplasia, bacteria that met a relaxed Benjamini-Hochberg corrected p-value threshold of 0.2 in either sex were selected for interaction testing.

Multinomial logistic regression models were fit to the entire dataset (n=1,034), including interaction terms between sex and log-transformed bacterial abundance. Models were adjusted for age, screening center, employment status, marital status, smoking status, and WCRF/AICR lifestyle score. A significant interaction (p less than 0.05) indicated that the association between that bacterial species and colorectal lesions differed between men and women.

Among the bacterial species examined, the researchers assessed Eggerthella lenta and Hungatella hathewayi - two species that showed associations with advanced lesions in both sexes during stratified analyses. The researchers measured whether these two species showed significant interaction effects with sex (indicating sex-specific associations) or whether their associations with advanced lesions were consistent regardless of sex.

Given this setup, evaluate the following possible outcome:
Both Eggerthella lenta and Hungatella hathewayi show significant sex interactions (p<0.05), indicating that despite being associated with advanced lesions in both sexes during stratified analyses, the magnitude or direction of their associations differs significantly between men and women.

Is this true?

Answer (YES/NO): NO